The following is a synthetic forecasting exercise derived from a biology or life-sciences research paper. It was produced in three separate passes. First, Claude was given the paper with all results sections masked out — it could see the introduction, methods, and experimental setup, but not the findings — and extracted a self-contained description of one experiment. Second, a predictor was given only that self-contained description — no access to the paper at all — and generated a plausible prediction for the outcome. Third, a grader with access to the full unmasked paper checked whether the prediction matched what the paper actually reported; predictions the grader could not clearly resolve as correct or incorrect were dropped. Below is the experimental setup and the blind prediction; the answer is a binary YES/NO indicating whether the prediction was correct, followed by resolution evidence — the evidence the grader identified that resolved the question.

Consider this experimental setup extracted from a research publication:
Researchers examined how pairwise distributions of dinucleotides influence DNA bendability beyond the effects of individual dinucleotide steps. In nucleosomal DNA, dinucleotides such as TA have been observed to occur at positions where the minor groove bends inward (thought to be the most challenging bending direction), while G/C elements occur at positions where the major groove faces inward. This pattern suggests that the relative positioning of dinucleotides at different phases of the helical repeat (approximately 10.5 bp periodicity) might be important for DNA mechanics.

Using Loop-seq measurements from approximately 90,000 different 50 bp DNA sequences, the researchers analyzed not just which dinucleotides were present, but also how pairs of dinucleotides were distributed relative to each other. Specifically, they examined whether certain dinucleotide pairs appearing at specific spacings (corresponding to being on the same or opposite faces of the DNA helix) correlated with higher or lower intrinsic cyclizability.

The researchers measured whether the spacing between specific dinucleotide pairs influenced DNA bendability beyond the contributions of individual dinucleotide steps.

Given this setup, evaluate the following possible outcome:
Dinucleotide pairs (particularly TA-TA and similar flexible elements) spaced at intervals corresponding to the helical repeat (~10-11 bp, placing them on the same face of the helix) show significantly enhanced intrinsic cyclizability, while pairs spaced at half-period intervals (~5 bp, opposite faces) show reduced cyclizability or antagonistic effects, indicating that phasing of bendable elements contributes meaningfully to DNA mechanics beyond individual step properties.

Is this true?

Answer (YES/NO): YES